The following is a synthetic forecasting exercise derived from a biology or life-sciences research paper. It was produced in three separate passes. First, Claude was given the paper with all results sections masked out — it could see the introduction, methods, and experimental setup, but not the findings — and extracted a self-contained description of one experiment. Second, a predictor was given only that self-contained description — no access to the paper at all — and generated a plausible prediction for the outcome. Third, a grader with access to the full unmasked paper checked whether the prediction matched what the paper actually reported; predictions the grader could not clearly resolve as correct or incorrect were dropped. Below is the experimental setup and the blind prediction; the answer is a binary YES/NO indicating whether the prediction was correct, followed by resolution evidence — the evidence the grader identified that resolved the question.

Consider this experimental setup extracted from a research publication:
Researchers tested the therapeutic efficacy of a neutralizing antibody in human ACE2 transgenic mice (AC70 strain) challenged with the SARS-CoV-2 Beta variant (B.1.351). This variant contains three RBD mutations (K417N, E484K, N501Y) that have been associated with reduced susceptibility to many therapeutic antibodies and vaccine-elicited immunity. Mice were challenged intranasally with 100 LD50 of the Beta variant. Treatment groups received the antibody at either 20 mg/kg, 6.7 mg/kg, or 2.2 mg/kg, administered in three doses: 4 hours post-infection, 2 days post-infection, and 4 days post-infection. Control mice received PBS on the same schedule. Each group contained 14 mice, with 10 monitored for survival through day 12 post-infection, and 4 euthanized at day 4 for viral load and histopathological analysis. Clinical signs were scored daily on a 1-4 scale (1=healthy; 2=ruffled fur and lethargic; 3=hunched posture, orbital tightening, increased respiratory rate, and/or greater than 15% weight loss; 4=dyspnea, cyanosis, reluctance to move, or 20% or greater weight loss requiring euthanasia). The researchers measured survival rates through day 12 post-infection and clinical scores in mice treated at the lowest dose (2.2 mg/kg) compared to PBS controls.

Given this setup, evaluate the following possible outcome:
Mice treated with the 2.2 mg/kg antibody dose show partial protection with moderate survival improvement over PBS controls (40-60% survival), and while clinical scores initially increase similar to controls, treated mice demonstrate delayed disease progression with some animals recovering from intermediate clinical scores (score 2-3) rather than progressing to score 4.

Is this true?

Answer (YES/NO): NO